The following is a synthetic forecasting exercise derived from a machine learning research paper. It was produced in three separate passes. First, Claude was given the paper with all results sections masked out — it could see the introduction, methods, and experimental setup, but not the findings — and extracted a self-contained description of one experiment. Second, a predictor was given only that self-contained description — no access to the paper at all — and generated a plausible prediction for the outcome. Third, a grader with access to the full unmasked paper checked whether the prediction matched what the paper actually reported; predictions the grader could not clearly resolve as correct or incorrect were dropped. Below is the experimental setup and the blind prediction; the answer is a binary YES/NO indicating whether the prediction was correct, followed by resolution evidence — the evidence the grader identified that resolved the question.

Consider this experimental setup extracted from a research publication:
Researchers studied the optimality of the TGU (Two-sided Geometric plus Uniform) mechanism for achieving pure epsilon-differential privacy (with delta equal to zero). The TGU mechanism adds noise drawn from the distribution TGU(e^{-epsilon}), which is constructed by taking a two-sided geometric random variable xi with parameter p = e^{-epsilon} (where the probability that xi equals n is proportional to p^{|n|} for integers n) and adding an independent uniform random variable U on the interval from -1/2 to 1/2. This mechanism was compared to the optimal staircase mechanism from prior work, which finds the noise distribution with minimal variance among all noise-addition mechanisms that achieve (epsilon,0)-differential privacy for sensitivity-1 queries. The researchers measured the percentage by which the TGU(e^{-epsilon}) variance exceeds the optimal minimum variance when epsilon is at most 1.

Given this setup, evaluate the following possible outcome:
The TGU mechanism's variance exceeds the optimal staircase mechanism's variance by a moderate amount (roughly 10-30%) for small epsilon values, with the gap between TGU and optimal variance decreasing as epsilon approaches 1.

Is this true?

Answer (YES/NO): NO